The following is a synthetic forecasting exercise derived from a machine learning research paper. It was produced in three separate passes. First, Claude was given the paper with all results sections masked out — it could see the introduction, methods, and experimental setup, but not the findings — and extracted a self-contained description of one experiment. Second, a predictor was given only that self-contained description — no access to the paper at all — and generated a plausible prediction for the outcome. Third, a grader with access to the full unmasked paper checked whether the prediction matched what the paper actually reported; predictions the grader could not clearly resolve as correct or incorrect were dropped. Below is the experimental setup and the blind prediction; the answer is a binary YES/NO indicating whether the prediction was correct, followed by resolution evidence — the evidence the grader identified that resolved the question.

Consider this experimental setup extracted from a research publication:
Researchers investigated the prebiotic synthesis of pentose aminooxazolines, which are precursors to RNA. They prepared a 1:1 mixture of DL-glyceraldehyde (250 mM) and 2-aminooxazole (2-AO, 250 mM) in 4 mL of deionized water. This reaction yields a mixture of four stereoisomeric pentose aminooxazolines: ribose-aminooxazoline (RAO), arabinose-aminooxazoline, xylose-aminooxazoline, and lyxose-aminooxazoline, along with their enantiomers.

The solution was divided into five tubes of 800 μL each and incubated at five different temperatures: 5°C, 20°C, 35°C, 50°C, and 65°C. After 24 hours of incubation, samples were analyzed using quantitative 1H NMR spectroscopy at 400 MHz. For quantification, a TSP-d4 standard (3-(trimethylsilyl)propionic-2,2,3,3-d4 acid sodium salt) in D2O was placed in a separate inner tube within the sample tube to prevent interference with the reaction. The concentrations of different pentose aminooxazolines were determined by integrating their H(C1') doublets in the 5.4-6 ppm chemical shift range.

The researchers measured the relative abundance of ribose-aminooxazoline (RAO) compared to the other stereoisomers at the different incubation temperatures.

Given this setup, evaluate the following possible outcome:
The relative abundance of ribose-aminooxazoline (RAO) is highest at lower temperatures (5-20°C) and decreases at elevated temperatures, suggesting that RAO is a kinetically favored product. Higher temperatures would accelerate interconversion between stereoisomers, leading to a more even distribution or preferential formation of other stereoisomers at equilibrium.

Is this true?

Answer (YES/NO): NO